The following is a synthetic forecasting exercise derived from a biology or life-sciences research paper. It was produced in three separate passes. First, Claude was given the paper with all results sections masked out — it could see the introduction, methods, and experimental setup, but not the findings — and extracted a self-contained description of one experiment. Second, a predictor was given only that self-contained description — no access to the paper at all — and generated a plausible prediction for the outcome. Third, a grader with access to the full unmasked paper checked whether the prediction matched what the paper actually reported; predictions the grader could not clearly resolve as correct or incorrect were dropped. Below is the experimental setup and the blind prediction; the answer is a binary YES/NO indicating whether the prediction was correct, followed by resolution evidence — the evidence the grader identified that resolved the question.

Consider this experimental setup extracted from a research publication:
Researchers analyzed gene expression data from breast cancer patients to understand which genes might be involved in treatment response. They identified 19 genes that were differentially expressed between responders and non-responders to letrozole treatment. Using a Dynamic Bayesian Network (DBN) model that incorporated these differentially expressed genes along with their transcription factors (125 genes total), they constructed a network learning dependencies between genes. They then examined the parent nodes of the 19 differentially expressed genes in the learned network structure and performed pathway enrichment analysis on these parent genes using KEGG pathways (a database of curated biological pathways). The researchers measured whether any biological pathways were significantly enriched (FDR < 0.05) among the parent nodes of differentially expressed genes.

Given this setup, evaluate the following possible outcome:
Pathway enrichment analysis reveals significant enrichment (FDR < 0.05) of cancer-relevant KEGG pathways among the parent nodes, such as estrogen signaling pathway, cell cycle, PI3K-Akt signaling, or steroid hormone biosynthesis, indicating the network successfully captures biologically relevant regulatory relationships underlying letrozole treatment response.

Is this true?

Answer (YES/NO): YES